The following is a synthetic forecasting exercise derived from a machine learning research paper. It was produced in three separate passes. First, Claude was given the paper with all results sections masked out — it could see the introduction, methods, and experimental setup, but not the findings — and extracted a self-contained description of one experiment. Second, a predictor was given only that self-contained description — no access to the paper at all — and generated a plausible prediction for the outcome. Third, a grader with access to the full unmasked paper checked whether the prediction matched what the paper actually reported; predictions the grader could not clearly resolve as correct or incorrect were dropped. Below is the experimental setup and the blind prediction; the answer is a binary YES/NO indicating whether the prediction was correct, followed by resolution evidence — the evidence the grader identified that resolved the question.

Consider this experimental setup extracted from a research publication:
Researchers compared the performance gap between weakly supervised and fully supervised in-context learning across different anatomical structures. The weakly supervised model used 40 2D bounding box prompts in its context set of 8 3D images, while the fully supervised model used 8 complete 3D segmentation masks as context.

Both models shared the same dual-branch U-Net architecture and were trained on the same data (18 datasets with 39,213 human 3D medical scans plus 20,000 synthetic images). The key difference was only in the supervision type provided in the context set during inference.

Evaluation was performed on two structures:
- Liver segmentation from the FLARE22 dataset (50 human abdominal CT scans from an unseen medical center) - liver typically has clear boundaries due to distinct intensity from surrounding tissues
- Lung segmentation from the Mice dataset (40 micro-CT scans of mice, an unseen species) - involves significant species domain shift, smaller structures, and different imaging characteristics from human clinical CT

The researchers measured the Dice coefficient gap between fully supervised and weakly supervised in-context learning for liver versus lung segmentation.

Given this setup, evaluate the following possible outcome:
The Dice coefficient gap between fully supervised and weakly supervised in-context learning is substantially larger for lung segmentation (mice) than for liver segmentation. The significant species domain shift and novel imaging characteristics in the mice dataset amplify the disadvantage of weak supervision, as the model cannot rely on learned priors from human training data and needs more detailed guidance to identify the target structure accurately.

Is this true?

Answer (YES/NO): YES